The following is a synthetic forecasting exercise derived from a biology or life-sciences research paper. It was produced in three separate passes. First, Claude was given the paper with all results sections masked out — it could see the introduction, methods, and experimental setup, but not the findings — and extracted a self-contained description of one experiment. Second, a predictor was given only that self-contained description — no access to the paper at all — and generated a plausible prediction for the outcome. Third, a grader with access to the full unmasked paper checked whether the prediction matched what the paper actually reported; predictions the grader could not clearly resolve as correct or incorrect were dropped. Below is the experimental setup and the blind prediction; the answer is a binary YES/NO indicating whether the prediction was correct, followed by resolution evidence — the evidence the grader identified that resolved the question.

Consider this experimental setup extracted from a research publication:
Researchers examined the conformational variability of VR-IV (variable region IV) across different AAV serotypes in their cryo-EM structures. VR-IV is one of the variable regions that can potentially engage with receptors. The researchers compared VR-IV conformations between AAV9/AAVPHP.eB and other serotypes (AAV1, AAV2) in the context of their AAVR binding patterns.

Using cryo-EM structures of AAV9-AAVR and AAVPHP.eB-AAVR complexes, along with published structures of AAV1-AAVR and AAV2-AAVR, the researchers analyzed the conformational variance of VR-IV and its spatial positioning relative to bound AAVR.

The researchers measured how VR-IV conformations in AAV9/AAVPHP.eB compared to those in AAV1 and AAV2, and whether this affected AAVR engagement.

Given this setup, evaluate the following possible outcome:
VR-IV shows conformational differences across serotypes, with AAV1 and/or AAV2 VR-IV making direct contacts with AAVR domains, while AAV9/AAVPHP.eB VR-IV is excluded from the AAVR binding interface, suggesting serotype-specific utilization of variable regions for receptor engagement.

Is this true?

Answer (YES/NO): NO